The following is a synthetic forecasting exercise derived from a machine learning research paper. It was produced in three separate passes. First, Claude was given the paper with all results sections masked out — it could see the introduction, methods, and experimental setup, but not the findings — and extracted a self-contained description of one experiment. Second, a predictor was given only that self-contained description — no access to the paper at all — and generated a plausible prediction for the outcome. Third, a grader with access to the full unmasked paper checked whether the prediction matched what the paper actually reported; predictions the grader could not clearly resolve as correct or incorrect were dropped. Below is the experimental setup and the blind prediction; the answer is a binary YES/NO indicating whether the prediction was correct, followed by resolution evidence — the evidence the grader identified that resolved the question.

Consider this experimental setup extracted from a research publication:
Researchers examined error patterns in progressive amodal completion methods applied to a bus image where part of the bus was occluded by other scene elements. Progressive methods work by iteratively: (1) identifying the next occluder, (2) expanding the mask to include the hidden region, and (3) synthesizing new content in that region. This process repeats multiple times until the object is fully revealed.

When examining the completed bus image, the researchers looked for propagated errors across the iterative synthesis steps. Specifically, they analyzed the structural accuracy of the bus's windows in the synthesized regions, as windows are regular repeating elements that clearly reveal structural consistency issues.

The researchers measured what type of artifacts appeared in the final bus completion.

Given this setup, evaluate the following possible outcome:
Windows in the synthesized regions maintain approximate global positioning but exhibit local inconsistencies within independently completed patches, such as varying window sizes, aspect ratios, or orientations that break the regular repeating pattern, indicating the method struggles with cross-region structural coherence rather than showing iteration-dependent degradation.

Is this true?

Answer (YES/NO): NO